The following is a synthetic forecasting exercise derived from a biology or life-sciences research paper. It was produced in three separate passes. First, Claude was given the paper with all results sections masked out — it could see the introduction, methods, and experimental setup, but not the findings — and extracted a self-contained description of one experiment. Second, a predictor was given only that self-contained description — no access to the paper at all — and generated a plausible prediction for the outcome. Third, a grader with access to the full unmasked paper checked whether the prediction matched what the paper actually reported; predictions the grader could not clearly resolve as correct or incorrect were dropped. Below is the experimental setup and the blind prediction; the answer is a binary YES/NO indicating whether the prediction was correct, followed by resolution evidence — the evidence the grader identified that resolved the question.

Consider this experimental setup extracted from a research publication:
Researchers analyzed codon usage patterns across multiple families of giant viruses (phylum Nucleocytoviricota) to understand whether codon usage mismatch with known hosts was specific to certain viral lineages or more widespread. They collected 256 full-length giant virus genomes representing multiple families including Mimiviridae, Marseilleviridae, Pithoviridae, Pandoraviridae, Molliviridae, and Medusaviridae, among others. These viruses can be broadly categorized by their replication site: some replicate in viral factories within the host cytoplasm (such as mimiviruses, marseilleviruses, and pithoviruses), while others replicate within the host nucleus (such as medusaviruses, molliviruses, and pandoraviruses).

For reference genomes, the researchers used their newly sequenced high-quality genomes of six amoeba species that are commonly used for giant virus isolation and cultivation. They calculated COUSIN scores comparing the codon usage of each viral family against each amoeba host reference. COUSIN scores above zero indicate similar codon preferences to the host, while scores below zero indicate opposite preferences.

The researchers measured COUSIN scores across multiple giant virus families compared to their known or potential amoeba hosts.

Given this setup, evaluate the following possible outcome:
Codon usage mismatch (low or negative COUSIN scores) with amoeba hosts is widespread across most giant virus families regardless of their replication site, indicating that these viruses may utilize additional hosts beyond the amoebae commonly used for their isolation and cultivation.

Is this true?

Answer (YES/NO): NO